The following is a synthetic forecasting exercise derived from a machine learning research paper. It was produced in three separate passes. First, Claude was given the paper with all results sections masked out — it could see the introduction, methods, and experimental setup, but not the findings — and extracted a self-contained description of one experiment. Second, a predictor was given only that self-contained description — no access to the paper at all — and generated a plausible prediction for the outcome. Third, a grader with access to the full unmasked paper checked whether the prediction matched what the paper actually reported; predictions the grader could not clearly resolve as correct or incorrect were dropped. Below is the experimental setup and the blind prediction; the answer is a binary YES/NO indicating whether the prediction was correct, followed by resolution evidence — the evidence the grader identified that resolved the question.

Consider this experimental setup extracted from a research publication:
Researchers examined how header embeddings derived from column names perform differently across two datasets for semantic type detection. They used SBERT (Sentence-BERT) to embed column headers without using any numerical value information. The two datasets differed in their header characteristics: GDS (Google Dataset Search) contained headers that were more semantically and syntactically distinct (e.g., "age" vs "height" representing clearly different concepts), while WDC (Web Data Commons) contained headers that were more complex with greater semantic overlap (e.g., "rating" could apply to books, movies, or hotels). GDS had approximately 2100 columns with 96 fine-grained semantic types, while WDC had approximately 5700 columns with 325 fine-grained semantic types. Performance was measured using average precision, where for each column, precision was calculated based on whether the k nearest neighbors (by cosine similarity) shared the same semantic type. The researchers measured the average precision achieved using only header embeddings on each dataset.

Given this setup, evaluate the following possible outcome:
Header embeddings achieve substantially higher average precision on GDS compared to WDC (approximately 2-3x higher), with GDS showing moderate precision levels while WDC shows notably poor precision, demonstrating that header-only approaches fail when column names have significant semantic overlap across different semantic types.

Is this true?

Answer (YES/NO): NO